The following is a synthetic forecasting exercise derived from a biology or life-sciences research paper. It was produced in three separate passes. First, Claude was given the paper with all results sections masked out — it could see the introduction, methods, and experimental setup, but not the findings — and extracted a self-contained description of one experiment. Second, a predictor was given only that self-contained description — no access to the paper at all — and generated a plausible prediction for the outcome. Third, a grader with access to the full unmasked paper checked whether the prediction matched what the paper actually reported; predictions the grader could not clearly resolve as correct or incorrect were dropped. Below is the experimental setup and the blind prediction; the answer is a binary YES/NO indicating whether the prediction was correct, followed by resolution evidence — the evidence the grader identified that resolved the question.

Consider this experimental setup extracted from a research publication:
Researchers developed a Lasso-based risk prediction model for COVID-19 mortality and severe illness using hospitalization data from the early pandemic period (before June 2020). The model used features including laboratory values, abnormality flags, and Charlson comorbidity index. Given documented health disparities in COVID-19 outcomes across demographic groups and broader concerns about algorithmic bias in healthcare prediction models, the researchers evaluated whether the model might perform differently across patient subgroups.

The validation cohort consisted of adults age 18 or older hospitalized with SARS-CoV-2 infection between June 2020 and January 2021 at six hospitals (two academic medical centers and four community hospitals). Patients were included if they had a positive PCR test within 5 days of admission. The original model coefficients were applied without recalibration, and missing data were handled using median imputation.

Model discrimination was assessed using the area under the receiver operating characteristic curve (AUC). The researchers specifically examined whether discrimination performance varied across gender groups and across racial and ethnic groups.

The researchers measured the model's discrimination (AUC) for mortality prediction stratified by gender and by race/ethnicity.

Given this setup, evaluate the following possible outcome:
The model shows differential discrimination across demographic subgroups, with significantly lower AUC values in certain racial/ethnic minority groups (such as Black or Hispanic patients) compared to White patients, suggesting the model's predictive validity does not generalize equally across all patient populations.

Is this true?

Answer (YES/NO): NO